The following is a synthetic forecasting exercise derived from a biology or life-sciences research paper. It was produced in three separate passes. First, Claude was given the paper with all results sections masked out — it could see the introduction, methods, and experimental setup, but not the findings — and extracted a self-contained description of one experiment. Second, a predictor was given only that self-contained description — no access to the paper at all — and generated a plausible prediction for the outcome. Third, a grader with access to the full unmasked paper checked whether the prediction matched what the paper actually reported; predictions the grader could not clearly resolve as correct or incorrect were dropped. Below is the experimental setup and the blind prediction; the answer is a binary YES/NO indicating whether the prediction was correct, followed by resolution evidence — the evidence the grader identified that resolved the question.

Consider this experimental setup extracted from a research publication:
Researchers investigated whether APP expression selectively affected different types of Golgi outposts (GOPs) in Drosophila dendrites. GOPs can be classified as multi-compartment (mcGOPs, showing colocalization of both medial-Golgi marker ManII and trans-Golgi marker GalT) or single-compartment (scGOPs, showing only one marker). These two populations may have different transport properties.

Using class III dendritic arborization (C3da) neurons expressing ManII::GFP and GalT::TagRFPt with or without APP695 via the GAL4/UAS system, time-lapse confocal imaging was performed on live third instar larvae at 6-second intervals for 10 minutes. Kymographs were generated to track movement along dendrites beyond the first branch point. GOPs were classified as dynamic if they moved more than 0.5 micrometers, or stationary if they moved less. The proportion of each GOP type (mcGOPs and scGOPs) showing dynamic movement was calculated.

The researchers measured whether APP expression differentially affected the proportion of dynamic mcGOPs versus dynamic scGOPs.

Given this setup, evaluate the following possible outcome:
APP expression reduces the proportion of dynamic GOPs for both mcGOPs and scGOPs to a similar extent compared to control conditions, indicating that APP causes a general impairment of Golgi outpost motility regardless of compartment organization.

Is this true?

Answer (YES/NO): YES